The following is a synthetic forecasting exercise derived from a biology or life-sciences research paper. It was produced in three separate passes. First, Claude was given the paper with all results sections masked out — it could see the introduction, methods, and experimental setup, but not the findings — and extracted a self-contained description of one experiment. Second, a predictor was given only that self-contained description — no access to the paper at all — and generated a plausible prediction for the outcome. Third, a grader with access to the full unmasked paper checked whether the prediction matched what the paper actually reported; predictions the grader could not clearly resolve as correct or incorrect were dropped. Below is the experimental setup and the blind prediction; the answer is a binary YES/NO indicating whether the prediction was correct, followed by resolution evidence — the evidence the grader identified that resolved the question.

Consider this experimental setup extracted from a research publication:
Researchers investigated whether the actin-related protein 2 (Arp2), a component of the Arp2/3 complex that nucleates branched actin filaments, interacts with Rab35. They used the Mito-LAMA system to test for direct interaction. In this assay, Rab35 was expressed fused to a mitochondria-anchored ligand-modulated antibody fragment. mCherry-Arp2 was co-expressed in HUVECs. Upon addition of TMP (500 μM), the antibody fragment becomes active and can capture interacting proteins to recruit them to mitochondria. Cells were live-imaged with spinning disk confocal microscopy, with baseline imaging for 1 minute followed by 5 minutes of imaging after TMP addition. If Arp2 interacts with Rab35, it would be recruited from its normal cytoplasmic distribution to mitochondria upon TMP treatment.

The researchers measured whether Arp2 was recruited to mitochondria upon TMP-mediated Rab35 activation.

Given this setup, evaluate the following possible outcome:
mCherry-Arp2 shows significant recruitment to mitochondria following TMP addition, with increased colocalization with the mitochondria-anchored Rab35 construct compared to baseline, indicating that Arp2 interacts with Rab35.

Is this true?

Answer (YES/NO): NO